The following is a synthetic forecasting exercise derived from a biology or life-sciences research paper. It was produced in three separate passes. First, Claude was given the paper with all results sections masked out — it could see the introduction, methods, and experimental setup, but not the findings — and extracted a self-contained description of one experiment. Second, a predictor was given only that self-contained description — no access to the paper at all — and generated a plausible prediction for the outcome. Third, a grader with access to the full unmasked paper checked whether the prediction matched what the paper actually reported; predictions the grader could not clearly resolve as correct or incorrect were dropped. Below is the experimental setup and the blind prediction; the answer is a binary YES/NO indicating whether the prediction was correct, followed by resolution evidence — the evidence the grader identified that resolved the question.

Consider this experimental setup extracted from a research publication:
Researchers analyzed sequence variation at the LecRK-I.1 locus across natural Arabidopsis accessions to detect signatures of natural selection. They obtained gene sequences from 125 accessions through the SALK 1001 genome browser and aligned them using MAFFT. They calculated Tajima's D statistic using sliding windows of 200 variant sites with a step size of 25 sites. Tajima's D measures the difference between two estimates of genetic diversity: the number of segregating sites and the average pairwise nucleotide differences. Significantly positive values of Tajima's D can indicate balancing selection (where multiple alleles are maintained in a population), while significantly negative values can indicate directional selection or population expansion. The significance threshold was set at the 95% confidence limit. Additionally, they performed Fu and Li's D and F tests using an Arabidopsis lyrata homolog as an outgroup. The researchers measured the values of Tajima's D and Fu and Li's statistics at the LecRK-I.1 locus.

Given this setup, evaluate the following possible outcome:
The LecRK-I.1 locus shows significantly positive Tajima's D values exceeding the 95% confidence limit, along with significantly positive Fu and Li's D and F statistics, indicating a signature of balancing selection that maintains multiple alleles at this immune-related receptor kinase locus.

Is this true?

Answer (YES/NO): YES